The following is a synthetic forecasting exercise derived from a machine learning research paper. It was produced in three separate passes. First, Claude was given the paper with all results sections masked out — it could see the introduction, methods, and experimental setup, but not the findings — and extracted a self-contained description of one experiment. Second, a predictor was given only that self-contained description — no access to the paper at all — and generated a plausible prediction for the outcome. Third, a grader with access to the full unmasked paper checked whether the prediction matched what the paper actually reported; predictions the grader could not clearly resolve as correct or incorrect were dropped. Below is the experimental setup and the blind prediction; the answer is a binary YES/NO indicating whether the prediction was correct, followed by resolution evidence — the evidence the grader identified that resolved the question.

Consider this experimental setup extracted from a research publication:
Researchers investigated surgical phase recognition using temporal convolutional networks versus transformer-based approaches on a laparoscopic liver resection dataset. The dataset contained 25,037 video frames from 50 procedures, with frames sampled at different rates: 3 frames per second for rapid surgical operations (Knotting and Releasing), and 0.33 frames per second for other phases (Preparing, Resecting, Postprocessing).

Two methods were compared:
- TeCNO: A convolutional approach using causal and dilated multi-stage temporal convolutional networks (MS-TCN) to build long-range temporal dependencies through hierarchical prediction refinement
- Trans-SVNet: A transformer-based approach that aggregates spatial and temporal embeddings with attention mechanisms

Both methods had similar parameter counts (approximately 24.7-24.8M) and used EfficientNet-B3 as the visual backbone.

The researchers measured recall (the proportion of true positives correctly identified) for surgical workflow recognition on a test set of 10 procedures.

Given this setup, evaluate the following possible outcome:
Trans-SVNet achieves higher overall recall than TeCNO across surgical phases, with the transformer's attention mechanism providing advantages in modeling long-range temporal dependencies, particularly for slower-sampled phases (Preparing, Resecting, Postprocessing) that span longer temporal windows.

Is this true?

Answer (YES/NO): YES